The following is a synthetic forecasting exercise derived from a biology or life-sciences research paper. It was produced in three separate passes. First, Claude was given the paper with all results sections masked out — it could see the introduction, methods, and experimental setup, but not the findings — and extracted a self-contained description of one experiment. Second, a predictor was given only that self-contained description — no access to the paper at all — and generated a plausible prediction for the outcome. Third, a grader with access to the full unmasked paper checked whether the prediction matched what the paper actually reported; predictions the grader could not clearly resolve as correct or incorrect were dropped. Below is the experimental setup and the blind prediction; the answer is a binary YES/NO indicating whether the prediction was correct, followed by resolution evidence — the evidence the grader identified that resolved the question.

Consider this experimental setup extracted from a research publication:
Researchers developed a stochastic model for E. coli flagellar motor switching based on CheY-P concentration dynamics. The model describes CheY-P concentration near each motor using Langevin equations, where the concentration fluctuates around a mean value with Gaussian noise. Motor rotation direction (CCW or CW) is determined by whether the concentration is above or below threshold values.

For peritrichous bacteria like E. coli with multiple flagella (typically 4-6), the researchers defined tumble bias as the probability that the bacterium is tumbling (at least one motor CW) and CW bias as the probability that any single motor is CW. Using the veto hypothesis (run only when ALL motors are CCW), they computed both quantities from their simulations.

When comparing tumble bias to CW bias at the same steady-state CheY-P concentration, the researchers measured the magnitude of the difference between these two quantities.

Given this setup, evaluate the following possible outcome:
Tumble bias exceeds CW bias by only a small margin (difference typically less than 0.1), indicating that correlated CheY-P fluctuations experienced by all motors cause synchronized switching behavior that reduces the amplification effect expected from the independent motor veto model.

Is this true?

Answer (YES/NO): NO